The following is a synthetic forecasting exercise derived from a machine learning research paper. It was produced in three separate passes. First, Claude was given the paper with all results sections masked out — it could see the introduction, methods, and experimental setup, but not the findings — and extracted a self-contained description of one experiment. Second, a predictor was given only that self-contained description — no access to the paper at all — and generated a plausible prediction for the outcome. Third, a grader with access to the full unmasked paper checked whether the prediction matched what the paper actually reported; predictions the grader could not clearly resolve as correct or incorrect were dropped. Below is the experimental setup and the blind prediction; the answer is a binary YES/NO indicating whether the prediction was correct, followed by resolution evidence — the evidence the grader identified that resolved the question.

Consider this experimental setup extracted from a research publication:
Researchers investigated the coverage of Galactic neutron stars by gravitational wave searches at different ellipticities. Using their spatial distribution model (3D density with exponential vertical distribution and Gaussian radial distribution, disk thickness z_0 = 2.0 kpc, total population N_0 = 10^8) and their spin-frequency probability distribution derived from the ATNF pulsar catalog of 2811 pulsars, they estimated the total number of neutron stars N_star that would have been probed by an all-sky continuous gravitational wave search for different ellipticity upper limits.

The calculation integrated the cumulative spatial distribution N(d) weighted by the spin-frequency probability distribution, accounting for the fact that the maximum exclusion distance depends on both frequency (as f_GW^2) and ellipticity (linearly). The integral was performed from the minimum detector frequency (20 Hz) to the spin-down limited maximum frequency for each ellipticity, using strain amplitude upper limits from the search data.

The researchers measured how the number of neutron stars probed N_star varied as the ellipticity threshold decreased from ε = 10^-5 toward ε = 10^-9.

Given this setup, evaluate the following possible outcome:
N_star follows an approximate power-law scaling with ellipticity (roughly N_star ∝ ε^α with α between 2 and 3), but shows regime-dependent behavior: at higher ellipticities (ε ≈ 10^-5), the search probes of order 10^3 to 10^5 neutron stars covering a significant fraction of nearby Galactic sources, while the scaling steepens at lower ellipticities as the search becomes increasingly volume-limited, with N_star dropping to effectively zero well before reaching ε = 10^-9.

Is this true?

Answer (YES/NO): NO